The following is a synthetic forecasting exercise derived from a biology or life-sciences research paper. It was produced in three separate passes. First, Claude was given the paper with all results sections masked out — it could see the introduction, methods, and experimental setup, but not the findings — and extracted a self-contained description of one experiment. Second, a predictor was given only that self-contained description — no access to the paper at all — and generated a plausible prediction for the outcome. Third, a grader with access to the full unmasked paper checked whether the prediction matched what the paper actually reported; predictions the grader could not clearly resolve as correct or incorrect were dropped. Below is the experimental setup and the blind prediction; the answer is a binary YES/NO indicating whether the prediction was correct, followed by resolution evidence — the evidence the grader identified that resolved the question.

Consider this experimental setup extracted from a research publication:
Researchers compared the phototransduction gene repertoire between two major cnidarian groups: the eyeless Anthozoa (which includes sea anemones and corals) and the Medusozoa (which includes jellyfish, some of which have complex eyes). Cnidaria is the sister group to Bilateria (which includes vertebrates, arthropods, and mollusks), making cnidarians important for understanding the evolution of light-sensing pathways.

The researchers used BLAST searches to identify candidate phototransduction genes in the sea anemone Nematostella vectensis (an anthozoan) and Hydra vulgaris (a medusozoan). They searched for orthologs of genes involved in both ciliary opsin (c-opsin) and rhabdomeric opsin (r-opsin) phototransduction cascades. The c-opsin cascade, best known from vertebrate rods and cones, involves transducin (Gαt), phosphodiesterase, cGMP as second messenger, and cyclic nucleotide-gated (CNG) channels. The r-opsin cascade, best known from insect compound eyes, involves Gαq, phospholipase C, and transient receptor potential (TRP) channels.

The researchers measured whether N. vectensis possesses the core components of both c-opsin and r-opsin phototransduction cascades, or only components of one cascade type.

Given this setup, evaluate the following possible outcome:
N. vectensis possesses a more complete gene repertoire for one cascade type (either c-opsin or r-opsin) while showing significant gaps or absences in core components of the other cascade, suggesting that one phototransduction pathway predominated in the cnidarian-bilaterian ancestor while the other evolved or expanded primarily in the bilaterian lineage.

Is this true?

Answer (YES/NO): NO